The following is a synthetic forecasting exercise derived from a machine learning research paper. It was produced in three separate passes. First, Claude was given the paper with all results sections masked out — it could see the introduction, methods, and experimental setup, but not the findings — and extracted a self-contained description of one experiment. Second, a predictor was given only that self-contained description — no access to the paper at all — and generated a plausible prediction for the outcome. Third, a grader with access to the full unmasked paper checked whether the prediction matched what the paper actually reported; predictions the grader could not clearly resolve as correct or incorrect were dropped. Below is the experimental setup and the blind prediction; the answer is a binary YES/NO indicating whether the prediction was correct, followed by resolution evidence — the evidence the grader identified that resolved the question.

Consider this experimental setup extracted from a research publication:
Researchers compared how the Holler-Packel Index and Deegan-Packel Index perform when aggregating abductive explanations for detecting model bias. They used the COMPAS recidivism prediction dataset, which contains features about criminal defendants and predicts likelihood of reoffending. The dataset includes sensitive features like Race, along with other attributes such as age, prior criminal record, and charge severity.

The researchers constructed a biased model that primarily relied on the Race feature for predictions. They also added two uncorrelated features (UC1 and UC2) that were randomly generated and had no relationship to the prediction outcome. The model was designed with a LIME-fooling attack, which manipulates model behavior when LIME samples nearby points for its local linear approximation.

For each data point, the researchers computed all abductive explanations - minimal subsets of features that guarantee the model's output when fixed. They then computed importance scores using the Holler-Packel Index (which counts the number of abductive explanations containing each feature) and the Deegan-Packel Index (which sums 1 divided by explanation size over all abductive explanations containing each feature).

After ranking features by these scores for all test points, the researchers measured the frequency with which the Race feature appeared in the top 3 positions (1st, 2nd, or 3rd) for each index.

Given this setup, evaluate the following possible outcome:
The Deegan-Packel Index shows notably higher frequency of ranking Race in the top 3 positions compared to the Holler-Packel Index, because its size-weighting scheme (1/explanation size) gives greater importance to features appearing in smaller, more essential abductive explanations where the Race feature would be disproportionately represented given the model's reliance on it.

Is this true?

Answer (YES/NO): NO